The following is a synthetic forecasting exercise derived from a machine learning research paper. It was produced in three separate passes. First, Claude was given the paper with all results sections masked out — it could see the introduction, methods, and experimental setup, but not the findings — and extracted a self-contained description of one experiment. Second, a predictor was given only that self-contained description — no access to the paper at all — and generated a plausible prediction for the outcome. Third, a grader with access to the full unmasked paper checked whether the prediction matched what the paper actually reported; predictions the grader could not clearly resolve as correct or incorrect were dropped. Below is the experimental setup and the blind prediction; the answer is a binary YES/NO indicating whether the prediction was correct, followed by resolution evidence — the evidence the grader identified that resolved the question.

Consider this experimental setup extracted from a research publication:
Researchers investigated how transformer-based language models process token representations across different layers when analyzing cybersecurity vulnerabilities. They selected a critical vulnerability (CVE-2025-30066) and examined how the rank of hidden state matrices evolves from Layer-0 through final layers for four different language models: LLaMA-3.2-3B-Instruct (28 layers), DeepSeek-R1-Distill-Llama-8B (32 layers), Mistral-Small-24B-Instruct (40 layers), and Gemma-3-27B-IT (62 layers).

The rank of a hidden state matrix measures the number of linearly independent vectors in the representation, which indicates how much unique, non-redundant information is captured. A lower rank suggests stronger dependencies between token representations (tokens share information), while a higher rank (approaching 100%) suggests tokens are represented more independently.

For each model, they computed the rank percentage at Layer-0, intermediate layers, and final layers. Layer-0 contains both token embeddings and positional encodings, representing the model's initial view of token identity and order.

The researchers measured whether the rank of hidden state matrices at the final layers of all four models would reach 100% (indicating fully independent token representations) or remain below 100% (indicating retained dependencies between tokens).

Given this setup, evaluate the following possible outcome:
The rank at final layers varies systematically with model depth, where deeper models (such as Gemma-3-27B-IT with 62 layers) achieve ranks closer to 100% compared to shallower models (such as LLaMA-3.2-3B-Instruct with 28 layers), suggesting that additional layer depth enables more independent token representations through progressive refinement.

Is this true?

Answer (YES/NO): NO